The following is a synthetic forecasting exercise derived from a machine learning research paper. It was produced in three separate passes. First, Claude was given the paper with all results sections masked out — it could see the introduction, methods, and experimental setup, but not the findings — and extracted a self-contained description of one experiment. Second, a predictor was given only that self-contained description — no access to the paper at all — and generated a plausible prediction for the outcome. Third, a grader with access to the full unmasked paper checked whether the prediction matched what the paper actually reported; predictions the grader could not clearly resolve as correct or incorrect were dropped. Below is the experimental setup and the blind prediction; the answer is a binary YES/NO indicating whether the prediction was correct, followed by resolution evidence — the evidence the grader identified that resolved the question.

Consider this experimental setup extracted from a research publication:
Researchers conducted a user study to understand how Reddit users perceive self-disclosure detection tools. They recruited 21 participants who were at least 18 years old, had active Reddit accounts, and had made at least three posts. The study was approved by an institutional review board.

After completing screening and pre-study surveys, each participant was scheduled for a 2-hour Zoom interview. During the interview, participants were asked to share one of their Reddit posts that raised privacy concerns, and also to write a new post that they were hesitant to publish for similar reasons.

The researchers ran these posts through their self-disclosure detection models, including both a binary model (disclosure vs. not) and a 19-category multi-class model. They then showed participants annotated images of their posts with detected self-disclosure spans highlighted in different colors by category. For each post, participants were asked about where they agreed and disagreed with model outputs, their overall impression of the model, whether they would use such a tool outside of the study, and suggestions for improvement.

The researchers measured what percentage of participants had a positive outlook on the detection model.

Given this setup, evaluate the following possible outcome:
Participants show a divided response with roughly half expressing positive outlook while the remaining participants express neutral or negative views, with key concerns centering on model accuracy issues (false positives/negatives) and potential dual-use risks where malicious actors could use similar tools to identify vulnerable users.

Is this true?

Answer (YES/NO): NO